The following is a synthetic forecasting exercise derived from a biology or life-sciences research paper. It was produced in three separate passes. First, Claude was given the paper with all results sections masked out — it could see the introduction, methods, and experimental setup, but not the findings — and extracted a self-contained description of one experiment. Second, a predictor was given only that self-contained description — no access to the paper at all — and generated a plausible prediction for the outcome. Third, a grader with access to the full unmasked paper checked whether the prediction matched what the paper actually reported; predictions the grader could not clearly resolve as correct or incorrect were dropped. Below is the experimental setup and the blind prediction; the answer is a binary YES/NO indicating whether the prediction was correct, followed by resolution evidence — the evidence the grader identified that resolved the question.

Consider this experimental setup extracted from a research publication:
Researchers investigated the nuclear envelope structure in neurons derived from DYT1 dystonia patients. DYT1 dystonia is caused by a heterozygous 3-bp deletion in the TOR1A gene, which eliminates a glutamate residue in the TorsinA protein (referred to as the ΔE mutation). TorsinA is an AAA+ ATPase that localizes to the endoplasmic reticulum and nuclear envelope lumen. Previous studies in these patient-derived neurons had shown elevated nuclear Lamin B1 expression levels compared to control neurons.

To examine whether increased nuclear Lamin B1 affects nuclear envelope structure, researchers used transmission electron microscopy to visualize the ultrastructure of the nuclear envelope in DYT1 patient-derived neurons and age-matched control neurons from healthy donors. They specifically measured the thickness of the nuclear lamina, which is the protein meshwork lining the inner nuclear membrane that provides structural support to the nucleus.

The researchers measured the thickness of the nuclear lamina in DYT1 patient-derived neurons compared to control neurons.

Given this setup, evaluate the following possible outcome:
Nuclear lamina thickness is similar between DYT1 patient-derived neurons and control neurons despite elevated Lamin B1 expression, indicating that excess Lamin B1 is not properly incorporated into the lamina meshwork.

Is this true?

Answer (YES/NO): NO